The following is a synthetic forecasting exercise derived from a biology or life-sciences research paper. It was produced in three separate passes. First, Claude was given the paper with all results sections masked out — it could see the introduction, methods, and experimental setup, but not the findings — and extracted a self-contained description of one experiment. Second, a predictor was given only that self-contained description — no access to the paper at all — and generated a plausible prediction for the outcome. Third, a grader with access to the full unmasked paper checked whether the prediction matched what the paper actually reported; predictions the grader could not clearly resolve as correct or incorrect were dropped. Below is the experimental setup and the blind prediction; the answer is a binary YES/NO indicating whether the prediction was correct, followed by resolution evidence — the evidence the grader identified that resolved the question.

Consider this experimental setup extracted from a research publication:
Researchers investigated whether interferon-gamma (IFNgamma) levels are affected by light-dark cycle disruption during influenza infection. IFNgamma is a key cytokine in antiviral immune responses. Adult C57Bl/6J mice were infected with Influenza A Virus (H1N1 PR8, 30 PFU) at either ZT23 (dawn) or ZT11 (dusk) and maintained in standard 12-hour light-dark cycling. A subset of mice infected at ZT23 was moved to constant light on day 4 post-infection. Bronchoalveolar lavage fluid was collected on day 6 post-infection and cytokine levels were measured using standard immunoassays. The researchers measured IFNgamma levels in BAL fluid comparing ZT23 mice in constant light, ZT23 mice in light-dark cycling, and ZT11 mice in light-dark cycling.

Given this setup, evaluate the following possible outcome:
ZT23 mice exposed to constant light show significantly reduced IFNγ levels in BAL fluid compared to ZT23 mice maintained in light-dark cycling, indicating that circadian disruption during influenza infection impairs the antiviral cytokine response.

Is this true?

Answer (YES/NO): NO